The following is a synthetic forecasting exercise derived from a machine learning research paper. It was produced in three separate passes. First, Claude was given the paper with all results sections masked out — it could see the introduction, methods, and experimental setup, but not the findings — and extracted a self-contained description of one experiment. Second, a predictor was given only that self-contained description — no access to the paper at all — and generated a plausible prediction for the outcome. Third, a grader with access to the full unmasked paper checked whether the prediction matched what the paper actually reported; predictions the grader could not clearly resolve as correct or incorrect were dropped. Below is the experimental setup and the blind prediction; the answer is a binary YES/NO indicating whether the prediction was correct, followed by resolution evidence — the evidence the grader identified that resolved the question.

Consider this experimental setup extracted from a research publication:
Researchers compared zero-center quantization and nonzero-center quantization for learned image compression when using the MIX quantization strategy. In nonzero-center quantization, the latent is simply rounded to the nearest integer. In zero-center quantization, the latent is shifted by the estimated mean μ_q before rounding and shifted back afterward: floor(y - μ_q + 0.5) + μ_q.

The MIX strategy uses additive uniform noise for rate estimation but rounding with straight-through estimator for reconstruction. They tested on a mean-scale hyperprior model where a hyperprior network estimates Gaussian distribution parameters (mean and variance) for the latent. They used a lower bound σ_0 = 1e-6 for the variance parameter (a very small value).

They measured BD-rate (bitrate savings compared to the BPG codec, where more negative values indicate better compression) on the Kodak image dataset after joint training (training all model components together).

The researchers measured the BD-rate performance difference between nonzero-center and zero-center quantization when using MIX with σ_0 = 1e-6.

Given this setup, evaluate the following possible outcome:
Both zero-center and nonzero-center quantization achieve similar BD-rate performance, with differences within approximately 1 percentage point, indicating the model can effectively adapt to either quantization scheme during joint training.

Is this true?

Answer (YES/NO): NO